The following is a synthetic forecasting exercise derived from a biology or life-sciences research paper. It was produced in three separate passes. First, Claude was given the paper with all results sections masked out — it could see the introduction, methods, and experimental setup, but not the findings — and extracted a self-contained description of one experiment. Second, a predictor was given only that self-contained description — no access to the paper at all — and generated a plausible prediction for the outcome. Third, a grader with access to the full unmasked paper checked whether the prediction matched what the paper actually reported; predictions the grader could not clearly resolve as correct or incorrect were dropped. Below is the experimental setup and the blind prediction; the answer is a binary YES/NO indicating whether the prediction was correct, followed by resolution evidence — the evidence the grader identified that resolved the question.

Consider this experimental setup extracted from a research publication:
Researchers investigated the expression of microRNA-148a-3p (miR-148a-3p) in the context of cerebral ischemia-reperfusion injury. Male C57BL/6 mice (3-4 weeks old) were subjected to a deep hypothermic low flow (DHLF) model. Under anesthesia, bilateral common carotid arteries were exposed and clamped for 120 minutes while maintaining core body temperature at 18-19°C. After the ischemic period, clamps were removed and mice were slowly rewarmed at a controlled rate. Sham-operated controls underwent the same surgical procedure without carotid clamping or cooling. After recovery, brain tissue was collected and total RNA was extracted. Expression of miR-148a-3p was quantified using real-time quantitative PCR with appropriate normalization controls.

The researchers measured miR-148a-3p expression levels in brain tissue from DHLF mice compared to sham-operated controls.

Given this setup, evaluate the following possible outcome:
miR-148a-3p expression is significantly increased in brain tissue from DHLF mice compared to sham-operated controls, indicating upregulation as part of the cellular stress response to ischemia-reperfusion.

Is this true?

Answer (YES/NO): YES